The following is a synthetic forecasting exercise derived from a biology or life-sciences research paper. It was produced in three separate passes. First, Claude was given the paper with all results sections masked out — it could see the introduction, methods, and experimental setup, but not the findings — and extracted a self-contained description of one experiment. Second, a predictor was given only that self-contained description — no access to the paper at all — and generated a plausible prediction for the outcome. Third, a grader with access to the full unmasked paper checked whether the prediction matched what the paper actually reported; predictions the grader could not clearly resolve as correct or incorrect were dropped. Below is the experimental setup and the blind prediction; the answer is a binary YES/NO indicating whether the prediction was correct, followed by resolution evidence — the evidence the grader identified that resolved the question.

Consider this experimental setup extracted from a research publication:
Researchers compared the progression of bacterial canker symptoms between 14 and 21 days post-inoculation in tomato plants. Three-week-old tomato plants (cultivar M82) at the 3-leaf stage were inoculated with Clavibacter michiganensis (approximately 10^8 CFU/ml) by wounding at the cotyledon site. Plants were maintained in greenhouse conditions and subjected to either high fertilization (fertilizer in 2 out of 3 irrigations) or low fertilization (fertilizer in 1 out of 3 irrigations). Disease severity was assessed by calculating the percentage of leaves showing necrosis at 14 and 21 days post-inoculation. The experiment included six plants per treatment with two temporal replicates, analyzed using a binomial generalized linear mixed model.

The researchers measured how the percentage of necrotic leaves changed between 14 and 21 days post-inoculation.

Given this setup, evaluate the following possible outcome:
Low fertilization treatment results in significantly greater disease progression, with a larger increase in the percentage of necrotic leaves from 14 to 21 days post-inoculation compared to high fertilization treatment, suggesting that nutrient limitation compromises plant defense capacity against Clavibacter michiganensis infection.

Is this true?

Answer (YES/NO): YES